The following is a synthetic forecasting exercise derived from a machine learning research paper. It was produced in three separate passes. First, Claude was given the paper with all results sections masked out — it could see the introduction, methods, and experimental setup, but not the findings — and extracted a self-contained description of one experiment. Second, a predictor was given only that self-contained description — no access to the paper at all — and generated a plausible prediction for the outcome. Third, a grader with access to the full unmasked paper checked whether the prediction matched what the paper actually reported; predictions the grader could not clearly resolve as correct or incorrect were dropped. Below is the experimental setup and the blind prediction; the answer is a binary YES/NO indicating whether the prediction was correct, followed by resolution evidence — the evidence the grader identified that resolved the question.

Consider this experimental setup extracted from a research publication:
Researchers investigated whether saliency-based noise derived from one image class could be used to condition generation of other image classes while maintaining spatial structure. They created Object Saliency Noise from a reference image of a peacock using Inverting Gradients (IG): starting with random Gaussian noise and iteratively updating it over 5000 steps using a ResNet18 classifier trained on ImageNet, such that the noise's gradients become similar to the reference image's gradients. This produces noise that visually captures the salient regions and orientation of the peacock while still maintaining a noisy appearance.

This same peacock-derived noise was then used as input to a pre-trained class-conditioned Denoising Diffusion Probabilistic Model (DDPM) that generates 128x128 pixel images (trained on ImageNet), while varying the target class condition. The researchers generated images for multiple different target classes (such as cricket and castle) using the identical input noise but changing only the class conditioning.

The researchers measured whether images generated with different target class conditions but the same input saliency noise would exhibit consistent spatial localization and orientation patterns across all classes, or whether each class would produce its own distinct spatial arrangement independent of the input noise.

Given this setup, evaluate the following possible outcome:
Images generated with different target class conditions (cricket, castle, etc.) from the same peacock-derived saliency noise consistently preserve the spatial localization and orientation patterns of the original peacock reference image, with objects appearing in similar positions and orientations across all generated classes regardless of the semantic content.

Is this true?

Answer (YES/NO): YES